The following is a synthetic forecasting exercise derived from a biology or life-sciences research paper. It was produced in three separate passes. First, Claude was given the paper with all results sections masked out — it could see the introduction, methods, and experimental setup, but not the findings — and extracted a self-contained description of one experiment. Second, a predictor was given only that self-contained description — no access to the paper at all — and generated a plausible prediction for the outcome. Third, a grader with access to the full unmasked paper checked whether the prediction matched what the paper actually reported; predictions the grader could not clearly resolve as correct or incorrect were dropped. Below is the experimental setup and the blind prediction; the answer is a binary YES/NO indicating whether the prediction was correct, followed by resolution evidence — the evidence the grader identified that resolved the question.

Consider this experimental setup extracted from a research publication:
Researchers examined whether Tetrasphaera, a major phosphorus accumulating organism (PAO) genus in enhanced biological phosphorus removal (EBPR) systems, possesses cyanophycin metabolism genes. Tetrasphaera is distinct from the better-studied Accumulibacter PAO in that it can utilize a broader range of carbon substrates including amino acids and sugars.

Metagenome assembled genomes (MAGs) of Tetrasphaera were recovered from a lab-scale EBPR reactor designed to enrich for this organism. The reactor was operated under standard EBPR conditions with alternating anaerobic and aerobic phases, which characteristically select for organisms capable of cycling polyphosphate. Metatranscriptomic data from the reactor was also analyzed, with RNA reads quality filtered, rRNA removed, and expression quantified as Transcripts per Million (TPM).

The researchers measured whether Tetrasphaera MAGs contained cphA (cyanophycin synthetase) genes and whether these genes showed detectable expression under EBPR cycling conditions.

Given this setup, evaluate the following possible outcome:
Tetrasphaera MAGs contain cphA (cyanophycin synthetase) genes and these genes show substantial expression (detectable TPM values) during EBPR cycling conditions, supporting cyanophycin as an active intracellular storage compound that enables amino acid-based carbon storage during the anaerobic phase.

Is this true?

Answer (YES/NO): YES